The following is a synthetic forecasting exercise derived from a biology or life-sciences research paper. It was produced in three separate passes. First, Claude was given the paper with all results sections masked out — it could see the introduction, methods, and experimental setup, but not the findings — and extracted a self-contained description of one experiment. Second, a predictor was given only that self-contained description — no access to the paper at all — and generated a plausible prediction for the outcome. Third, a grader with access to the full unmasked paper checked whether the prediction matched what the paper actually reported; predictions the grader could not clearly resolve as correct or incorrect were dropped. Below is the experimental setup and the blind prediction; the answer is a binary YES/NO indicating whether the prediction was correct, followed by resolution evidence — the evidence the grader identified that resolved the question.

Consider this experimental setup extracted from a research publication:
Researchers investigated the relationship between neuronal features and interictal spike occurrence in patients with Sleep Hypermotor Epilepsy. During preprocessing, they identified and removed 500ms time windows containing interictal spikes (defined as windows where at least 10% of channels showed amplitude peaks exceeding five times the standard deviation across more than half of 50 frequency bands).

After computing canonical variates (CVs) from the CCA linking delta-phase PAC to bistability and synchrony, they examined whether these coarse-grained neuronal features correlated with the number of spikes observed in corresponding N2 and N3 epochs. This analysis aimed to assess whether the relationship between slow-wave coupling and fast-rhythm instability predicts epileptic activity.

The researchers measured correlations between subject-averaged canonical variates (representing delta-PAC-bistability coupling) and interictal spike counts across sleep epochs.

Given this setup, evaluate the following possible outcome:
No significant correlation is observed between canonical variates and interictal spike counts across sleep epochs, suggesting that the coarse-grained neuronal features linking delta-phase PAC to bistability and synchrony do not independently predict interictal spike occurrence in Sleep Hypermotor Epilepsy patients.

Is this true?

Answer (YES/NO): NO